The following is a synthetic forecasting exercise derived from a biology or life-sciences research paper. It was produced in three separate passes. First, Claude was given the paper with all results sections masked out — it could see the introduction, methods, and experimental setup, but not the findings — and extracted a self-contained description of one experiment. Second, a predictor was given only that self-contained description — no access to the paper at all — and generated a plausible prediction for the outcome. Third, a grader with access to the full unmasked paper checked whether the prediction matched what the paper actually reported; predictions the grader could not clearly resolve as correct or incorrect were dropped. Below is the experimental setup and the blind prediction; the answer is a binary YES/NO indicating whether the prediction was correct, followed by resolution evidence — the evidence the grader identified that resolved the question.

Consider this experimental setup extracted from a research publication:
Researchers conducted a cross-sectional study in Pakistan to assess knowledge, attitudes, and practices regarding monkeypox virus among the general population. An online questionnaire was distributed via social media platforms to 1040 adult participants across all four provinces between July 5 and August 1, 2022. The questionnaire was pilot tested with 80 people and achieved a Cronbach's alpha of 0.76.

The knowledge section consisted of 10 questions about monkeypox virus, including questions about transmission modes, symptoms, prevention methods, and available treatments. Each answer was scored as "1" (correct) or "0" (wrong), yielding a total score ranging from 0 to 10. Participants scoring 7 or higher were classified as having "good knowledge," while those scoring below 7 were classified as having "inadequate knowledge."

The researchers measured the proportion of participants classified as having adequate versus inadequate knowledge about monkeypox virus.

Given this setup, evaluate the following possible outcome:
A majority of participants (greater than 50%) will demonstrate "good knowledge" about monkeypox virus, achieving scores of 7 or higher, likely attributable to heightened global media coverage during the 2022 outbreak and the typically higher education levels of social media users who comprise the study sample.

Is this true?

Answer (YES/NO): NO